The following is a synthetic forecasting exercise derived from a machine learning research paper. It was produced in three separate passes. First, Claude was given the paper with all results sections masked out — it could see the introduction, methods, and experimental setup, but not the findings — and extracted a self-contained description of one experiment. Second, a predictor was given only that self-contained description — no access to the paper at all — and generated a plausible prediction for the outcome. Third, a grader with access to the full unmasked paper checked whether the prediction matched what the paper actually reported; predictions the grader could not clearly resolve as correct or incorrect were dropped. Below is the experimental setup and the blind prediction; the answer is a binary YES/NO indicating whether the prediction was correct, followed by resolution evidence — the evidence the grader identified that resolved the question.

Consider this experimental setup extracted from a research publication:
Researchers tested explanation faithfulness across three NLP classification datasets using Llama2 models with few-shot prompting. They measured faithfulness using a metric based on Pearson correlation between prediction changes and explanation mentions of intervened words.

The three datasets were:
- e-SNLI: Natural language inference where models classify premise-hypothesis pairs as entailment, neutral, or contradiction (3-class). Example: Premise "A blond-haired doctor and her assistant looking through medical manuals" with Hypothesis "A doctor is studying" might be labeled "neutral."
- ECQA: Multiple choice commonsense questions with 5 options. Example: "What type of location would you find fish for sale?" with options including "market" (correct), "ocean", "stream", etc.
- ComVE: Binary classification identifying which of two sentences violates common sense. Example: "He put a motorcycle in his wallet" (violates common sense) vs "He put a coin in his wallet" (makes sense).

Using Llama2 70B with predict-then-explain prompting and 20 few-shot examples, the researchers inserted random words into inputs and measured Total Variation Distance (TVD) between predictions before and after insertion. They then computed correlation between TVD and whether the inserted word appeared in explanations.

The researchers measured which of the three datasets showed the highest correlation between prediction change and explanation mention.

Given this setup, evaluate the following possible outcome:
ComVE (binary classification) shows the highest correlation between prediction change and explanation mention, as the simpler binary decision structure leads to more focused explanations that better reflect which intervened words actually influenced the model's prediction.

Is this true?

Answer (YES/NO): NO